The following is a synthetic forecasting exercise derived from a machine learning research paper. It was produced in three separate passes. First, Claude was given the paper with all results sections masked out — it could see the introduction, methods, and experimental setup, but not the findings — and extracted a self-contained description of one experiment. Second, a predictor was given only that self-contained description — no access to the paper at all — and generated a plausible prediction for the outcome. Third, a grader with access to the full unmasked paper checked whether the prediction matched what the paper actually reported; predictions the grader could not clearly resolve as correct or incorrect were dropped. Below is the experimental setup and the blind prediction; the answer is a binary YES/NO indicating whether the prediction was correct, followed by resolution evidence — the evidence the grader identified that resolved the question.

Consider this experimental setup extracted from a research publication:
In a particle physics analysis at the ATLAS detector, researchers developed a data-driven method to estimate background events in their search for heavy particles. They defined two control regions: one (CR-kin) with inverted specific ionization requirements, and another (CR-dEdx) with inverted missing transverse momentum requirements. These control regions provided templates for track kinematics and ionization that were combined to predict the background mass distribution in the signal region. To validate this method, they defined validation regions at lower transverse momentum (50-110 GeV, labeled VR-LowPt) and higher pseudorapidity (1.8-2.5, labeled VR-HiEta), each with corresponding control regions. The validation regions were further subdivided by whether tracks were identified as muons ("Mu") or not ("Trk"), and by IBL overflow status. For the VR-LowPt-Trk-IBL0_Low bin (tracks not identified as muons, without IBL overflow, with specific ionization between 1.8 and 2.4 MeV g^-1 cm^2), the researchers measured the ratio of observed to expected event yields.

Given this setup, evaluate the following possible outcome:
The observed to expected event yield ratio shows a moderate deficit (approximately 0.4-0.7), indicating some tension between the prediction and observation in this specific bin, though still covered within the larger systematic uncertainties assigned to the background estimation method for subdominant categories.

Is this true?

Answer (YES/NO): YES